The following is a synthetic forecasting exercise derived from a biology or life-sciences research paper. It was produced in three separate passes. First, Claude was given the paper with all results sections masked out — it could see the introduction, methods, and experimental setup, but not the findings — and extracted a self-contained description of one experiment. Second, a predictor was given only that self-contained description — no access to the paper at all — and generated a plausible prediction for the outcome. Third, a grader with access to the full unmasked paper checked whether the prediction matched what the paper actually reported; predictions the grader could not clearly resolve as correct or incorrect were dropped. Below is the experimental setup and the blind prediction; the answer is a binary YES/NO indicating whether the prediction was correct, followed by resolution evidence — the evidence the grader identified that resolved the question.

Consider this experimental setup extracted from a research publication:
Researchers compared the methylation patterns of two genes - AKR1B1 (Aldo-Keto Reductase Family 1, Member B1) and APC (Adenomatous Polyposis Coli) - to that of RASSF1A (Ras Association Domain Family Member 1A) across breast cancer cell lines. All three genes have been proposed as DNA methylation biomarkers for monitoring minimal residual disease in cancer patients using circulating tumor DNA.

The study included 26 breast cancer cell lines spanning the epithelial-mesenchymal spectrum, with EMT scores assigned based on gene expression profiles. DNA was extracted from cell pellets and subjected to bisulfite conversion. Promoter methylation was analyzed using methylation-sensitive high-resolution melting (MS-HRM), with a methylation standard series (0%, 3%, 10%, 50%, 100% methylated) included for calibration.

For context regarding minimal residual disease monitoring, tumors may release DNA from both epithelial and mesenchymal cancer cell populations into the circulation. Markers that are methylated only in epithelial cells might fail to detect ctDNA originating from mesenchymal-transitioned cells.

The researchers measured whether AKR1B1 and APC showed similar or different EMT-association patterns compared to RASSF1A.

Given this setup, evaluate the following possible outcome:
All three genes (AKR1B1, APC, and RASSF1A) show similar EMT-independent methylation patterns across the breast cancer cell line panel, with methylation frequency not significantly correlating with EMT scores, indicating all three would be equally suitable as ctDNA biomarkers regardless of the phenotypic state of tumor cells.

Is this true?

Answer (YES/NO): NO